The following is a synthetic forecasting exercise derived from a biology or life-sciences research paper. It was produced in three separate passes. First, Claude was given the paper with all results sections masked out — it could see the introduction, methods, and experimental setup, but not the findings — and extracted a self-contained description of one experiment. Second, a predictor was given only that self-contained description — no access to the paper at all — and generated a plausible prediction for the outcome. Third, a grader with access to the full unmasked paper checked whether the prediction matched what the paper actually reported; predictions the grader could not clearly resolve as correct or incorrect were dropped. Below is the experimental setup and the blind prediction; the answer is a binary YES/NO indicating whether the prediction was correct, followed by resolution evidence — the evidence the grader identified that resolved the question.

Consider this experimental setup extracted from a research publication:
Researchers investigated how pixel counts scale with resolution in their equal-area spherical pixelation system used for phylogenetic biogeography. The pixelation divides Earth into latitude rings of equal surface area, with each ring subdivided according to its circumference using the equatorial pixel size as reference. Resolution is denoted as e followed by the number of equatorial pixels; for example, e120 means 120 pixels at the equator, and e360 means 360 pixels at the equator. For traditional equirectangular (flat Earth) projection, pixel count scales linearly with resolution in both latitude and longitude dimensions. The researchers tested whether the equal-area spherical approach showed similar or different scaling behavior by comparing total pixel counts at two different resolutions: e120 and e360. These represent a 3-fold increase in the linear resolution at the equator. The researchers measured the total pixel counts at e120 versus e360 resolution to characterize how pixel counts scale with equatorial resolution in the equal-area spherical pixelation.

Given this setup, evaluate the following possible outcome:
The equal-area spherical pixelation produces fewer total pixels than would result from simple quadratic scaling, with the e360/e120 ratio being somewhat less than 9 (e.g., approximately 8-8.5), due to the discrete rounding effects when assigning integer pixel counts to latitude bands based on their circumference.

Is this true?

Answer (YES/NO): NO